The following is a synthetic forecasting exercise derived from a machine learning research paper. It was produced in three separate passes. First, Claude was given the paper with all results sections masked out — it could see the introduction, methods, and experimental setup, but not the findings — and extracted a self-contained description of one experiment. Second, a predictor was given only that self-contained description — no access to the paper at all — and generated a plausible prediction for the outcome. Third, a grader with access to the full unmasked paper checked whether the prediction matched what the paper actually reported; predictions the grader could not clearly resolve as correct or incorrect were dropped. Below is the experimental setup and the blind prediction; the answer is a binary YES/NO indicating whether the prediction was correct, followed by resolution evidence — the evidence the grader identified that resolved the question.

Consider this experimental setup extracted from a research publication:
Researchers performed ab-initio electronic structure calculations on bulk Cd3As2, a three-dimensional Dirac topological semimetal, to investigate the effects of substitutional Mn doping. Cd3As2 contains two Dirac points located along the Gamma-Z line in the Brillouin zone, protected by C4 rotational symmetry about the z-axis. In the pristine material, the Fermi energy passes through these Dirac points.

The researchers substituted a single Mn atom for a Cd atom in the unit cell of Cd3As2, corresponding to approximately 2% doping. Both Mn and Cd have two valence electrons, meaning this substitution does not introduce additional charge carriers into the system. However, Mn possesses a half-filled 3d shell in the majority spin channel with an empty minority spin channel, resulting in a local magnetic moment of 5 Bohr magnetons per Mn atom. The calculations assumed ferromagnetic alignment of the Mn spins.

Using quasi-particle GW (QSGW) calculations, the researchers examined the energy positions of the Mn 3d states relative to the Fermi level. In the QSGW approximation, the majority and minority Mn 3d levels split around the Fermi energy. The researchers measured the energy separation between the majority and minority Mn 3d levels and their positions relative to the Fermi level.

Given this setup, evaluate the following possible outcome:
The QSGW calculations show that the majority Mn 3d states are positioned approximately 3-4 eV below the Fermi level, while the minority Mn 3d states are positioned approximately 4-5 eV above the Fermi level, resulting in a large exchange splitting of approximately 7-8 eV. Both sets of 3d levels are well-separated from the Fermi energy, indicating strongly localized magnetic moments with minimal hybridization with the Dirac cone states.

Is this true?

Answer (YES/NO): NO